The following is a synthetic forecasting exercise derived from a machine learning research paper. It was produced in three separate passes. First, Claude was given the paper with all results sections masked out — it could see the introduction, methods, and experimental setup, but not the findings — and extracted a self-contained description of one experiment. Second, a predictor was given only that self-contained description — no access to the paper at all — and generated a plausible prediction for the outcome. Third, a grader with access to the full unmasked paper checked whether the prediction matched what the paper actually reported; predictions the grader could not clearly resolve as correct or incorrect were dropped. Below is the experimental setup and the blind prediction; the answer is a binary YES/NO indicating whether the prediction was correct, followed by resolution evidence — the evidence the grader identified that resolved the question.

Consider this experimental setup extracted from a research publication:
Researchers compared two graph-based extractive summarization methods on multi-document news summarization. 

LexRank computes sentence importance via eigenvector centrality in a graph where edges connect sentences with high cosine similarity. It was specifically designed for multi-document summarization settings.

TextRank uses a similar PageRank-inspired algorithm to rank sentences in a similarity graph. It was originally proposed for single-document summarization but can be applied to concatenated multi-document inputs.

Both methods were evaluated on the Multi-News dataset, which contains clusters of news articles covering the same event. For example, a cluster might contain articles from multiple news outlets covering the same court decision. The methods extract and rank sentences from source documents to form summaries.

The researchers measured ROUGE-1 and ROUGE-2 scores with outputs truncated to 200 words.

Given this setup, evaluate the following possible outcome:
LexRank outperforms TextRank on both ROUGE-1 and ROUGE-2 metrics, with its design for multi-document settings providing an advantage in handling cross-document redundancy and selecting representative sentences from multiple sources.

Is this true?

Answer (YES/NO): NO